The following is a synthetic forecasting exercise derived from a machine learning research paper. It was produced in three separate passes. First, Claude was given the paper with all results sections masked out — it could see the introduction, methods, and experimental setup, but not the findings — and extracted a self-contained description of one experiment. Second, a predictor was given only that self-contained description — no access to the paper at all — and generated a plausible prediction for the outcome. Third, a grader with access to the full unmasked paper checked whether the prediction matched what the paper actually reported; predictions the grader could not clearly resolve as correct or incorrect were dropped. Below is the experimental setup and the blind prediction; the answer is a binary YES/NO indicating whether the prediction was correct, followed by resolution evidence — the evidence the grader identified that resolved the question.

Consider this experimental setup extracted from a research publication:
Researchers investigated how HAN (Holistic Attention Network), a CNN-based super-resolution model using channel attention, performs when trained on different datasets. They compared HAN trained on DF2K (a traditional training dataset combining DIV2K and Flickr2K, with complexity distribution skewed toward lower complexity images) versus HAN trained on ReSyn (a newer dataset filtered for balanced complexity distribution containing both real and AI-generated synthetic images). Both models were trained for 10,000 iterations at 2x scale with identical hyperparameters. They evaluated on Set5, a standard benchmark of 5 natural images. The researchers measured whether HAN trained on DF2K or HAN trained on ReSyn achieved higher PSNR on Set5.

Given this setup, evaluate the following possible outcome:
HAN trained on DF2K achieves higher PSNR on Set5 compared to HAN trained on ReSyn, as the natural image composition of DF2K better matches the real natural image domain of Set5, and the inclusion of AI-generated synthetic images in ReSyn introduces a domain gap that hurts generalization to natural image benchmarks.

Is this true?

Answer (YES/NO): YES